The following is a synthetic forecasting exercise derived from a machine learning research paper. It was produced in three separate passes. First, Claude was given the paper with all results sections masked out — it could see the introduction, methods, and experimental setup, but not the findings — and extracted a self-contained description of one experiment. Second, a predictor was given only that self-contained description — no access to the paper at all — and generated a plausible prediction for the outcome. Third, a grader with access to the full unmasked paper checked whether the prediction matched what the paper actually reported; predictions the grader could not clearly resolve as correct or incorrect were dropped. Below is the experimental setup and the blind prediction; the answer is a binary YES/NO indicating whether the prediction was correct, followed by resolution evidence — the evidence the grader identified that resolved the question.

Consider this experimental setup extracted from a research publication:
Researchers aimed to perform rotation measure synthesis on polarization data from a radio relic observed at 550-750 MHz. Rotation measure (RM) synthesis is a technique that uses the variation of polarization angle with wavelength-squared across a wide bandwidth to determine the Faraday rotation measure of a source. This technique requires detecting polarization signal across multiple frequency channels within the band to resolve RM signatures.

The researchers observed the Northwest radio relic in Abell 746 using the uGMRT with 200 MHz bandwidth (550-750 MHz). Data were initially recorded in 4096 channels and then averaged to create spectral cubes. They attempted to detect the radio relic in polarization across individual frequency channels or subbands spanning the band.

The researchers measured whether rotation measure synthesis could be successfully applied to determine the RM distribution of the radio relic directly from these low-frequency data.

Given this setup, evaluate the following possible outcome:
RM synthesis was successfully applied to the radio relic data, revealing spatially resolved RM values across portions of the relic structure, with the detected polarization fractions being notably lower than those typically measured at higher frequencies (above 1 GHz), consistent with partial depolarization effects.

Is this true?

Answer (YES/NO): NO